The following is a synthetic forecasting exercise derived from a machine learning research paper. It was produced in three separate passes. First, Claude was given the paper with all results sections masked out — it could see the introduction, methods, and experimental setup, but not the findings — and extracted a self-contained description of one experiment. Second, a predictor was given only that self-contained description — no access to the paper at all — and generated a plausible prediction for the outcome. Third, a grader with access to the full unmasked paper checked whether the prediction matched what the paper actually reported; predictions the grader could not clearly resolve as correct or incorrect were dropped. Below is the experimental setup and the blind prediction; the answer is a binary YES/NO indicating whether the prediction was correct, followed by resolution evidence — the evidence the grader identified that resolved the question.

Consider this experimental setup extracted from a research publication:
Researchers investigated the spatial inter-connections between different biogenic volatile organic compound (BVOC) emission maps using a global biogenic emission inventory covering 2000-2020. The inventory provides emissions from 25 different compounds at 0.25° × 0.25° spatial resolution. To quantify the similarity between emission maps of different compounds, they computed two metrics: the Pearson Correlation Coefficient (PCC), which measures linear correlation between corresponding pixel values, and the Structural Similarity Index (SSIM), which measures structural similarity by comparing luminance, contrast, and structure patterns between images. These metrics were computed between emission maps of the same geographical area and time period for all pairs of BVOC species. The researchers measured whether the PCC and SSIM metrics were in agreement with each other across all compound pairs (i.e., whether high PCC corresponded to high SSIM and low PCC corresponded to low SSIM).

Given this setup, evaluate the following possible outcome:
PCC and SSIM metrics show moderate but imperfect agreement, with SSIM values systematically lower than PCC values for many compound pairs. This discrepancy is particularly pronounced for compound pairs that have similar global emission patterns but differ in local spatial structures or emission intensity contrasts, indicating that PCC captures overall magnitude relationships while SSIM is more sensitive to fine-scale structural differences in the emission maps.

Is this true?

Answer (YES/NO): NO